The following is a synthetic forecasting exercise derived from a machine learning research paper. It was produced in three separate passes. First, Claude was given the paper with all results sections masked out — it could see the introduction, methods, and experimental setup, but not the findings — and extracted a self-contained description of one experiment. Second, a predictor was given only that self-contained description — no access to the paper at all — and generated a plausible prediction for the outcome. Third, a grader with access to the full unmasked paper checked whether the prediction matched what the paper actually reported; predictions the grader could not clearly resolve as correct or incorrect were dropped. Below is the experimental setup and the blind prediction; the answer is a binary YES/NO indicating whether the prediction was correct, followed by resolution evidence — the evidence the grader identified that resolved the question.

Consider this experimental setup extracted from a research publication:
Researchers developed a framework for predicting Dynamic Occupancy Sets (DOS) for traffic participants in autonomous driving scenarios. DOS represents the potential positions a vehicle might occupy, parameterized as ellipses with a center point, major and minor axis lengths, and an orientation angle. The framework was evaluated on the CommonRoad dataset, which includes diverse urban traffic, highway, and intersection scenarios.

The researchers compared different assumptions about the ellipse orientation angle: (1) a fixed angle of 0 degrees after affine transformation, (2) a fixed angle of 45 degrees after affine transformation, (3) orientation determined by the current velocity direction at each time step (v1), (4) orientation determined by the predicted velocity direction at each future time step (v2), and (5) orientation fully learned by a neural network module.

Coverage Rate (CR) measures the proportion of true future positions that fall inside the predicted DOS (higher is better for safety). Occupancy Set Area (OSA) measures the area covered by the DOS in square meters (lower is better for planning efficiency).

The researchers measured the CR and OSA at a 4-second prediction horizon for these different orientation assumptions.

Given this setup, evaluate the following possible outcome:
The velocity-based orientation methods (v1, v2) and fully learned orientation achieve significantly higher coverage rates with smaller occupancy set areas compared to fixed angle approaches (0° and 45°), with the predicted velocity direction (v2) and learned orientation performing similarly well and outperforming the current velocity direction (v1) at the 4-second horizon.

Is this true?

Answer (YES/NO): NO